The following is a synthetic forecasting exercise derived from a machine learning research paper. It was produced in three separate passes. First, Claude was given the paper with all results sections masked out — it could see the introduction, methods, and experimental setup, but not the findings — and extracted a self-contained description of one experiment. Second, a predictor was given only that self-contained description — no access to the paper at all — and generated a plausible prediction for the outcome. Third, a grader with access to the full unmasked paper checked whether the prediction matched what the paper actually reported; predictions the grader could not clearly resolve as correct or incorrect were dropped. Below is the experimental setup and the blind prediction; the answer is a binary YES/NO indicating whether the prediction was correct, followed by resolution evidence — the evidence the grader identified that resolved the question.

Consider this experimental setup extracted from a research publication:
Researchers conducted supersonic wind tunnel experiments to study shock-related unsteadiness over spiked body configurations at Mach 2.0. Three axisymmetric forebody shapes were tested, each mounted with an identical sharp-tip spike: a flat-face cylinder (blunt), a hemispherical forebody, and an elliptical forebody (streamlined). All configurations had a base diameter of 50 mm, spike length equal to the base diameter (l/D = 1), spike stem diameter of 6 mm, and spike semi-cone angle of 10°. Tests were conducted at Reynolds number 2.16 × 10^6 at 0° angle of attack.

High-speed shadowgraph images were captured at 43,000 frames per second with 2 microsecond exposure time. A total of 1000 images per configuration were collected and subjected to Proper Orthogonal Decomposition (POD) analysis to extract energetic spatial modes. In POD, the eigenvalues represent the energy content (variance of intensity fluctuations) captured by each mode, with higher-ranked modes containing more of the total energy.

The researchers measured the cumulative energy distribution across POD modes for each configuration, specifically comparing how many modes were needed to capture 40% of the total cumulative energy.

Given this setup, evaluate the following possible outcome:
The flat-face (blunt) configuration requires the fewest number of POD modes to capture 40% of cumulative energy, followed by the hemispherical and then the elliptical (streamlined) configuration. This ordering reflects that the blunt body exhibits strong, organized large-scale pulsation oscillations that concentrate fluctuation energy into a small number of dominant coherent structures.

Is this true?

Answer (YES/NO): YES